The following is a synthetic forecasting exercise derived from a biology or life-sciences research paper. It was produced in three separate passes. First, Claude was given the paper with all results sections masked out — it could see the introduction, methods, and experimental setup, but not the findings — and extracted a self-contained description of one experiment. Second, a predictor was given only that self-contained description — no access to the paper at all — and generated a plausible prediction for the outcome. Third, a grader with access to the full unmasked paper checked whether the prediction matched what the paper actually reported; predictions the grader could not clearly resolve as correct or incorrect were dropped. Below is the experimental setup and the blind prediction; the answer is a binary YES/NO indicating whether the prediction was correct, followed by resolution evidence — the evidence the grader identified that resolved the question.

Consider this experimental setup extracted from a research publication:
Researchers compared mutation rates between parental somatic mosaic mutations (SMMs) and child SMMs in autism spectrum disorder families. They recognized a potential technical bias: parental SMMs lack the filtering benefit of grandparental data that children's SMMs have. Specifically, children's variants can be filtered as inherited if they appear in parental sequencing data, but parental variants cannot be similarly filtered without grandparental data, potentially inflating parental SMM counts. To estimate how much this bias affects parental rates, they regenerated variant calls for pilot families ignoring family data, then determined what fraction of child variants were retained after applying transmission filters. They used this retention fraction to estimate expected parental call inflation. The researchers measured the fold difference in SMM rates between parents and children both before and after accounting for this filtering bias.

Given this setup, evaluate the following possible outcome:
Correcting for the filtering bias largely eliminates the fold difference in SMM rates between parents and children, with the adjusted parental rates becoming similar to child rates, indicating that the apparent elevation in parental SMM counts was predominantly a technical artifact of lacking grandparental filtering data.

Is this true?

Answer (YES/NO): NO